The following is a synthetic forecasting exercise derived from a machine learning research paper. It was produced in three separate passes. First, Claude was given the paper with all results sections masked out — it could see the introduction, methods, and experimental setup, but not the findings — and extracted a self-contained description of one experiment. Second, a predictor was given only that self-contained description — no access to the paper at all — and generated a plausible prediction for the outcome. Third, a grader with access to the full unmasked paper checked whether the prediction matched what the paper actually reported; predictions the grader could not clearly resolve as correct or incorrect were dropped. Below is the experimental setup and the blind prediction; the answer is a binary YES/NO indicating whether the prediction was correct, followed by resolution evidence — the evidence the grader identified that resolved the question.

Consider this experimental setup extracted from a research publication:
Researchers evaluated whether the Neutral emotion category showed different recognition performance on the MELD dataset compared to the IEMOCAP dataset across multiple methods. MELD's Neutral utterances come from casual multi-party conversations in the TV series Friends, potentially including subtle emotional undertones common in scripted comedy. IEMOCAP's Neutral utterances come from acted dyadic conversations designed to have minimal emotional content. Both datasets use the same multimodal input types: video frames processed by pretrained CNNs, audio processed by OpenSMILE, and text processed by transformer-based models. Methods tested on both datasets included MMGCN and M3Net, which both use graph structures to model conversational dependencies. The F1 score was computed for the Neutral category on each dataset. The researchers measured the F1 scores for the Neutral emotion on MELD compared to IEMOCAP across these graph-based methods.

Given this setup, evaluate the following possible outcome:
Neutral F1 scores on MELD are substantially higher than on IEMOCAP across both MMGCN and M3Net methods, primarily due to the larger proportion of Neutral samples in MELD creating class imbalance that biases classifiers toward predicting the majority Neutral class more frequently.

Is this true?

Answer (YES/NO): YES